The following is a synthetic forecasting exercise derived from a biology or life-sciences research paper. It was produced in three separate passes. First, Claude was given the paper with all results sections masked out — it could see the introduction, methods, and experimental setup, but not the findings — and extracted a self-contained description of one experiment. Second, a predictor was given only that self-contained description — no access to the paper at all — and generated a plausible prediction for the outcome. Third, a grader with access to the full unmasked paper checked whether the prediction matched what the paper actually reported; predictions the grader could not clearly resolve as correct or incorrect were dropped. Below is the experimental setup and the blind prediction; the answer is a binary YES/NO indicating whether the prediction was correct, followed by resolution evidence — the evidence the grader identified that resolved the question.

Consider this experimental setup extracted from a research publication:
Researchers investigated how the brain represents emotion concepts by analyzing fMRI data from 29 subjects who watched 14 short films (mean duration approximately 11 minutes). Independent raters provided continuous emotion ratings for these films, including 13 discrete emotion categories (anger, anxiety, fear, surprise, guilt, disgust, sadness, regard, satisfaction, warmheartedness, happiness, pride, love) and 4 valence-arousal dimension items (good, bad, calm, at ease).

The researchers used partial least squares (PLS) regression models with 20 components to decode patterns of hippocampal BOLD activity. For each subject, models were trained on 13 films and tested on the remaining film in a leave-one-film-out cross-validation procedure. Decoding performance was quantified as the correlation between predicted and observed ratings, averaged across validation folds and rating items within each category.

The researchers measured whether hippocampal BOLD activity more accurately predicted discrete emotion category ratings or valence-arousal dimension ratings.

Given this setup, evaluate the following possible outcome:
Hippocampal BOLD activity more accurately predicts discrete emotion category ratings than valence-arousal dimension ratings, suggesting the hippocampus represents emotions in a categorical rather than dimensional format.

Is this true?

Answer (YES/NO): YES